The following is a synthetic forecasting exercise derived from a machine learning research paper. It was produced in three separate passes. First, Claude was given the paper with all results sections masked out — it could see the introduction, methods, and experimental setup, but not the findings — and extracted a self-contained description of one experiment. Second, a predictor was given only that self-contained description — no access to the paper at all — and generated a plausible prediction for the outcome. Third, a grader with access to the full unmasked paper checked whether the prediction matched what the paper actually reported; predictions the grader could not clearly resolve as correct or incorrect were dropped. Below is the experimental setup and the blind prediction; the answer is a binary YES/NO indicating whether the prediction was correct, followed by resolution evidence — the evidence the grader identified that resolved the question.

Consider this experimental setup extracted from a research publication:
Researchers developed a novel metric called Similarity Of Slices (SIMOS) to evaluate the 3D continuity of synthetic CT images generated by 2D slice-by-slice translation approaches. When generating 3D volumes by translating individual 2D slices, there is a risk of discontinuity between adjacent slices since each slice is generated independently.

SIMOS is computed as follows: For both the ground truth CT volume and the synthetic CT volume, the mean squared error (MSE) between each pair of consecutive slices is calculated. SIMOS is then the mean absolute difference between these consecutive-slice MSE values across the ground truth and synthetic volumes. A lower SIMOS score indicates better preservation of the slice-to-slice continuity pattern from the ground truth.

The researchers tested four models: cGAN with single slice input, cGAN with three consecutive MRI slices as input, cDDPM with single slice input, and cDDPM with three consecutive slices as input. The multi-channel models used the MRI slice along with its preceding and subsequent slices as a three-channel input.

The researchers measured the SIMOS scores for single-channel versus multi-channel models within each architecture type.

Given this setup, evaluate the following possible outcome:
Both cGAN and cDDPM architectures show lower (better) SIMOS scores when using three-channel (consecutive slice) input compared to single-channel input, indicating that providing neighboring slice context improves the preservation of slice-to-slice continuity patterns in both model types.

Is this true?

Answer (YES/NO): YES